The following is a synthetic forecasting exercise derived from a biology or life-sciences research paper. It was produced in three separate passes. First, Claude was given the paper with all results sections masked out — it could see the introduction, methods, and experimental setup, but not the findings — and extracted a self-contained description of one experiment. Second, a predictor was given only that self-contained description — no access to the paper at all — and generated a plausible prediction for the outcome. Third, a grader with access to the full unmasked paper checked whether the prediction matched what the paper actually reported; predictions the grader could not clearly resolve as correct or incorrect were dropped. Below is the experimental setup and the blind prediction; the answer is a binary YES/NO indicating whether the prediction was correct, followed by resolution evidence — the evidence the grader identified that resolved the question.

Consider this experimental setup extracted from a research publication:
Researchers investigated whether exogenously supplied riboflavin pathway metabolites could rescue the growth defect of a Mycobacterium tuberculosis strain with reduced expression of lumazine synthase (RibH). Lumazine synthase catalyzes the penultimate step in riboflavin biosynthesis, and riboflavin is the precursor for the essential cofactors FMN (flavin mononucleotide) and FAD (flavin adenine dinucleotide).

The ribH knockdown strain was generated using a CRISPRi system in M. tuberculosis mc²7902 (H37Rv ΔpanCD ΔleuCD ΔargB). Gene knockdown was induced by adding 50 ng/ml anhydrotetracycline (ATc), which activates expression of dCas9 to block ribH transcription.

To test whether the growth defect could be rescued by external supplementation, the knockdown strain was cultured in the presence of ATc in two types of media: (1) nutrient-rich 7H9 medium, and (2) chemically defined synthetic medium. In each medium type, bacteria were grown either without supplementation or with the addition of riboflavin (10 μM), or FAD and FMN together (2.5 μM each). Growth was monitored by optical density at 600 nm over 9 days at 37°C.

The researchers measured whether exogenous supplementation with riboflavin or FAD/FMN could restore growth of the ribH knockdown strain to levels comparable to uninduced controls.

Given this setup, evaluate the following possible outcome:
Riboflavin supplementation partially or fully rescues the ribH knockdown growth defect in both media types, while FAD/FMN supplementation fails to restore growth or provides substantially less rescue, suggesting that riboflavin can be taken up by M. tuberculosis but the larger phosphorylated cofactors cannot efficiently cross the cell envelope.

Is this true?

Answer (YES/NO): NO